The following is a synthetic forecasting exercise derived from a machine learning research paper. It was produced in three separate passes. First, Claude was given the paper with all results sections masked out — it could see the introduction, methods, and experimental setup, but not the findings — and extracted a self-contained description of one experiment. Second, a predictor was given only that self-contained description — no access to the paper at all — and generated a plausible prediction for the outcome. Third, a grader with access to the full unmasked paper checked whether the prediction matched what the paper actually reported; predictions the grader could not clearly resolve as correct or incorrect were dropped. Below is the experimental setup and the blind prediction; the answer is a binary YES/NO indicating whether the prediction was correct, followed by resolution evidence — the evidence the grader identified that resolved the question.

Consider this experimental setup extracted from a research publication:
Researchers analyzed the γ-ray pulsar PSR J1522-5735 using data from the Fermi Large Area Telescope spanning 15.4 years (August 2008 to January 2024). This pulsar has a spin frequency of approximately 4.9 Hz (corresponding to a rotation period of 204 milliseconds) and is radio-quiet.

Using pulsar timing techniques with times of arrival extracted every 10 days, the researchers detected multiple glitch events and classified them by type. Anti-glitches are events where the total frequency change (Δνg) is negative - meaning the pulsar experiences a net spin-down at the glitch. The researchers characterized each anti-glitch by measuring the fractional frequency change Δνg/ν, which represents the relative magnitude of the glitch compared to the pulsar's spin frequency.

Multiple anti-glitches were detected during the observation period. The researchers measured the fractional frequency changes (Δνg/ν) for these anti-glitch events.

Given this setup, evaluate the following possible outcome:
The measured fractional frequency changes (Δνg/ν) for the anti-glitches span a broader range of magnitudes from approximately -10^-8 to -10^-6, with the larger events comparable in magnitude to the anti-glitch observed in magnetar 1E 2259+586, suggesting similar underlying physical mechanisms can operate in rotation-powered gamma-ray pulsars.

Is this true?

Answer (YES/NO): NO